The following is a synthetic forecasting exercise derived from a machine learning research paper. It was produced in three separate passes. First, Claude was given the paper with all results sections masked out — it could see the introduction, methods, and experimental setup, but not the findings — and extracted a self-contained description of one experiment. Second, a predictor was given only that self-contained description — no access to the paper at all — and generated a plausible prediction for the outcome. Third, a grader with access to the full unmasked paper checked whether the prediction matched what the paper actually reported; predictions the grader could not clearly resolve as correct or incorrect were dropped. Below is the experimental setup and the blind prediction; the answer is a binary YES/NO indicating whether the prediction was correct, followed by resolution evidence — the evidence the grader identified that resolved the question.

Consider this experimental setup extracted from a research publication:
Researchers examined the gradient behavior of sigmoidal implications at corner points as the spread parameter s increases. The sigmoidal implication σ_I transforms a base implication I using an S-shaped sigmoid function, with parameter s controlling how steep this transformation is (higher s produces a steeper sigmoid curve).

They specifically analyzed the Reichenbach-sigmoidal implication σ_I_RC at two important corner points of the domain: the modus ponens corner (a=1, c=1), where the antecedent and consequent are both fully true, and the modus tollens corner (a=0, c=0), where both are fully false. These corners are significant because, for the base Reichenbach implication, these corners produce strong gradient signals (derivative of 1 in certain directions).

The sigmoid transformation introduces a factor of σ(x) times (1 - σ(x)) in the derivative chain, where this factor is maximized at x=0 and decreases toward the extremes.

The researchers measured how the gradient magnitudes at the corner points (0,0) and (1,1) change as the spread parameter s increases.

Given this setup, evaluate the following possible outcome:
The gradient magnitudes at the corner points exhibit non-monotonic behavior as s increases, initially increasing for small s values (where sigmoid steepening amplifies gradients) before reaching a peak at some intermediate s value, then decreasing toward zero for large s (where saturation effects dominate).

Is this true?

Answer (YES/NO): NO